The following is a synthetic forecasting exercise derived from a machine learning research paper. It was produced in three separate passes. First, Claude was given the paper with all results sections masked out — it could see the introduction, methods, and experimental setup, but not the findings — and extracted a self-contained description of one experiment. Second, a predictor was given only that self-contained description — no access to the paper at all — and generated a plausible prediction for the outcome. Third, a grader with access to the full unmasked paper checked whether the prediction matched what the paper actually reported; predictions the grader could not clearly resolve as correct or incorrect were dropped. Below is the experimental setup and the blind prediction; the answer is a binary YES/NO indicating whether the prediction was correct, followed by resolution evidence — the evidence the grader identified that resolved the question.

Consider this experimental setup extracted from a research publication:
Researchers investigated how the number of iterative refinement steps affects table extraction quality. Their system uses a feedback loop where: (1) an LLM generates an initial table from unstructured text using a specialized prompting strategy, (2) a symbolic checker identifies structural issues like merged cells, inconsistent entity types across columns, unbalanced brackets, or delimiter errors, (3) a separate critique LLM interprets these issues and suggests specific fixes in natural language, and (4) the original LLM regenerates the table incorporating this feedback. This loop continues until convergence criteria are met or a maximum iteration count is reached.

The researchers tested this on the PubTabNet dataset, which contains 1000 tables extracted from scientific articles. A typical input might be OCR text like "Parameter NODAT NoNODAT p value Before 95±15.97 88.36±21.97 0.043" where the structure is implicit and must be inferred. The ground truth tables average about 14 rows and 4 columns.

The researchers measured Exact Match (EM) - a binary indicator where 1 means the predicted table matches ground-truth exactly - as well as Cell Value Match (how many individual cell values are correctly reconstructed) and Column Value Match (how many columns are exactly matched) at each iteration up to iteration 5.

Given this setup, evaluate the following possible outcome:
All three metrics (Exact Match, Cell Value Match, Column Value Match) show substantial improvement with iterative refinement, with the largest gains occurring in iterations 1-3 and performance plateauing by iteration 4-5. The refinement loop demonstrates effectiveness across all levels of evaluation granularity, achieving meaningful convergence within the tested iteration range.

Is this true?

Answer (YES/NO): YES